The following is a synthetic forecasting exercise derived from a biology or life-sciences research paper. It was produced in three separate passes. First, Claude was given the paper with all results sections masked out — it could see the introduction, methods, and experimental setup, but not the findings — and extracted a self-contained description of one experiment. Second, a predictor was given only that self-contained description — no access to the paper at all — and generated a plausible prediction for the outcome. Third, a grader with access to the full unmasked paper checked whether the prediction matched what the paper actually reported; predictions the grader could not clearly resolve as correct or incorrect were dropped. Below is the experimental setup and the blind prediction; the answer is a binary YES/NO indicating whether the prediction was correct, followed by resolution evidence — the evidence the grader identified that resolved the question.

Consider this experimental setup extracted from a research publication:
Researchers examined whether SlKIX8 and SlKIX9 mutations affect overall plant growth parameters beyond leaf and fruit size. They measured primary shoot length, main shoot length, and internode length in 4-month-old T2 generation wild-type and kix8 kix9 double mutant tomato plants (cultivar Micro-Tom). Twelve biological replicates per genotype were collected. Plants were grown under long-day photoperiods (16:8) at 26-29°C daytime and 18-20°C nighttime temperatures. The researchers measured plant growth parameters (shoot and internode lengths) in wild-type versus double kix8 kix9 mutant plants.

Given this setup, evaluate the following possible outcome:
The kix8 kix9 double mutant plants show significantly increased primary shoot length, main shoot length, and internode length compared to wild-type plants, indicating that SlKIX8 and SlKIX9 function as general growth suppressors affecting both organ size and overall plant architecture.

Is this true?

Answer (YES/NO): NO